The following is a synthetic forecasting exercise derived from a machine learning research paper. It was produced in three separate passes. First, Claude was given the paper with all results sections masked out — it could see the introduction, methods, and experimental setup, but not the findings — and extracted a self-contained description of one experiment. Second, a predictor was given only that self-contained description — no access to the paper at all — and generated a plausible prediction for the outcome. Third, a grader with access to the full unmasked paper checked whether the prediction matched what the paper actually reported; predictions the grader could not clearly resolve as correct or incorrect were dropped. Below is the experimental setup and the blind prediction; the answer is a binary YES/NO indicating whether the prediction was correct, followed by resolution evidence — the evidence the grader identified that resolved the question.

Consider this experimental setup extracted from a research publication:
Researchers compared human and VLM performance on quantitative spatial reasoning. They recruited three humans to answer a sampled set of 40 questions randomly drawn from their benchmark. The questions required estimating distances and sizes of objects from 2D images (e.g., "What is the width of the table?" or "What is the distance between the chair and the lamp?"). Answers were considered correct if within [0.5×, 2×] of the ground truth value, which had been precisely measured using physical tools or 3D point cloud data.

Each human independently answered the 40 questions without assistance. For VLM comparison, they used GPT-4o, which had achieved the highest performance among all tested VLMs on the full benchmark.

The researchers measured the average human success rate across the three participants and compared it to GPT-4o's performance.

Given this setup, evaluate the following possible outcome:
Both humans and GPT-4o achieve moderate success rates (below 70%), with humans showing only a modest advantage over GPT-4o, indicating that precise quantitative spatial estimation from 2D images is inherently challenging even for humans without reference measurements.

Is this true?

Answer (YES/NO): NO